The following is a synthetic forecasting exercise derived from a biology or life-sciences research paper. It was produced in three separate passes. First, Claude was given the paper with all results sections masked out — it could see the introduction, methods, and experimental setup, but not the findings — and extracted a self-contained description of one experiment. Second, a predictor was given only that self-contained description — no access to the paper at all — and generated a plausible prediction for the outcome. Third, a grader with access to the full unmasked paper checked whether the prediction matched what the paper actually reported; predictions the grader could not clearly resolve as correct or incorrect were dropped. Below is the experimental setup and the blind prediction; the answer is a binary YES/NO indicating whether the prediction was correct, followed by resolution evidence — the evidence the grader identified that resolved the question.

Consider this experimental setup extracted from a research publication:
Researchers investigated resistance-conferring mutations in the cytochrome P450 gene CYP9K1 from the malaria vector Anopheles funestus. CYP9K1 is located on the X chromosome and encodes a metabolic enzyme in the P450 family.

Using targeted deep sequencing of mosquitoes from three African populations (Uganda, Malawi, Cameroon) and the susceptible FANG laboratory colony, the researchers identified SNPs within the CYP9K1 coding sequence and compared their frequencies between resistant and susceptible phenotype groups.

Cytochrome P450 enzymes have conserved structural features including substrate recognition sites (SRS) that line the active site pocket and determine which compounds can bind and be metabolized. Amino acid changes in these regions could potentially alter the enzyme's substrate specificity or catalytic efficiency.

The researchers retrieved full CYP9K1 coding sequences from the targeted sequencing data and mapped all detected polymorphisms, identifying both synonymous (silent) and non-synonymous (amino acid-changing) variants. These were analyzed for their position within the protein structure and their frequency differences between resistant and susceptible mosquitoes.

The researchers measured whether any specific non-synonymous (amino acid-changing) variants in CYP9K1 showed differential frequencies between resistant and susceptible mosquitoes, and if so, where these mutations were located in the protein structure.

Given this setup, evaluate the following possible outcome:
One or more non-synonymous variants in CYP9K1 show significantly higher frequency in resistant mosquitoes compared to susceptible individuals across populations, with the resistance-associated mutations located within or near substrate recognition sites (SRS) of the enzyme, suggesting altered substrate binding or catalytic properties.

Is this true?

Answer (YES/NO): NO